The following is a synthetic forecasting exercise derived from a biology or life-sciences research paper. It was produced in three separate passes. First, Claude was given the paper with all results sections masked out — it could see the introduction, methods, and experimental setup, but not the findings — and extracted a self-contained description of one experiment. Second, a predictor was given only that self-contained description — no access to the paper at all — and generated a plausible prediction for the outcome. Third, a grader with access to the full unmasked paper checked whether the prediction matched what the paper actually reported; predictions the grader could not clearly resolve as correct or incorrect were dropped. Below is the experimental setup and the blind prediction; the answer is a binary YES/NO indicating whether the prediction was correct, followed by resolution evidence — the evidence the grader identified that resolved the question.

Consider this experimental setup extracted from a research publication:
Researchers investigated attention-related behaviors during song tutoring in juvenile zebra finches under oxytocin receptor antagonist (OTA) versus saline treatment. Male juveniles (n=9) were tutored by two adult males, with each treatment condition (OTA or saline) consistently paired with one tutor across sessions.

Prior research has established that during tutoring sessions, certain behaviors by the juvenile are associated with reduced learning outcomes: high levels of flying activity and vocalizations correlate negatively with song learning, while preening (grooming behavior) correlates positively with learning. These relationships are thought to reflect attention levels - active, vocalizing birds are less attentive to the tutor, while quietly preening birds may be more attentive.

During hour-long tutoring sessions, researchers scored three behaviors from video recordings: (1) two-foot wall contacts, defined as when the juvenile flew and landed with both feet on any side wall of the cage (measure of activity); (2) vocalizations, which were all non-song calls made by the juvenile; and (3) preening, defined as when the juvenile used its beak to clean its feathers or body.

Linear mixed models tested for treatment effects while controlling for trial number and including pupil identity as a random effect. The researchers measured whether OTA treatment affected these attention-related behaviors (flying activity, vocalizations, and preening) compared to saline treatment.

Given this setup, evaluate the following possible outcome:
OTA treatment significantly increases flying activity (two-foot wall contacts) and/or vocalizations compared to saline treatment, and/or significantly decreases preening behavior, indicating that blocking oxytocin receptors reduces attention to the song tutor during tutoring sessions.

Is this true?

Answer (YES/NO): YES